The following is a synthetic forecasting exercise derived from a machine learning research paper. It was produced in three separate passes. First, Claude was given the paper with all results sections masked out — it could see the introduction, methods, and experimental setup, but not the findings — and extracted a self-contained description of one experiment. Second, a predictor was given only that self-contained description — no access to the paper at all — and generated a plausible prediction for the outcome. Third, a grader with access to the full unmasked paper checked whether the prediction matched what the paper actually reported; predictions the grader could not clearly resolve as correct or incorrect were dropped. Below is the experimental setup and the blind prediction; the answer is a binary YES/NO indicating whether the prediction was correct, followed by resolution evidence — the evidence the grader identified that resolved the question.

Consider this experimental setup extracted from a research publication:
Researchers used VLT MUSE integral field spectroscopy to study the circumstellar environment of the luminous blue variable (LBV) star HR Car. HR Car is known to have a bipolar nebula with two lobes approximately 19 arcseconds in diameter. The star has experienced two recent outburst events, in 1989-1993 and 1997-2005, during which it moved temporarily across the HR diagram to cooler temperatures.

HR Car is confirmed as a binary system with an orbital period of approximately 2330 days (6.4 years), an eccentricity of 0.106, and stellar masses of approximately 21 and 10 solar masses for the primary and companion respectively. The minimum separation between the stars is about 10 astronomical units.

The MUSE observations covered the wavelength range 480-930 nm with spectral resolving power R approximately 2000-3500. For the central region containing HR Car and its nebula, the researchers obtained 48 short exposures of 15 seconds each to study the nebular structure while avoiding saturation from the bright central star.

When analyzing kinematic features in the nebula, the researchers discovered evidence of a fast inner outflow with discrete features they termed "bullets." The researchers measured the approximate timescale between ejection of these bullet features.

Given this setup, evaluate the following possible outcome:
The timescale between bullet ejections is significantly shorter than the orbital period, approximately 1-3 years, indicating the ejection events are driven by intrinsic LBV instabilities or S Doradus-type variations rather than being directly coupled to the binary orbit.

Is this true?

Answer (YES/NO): NO